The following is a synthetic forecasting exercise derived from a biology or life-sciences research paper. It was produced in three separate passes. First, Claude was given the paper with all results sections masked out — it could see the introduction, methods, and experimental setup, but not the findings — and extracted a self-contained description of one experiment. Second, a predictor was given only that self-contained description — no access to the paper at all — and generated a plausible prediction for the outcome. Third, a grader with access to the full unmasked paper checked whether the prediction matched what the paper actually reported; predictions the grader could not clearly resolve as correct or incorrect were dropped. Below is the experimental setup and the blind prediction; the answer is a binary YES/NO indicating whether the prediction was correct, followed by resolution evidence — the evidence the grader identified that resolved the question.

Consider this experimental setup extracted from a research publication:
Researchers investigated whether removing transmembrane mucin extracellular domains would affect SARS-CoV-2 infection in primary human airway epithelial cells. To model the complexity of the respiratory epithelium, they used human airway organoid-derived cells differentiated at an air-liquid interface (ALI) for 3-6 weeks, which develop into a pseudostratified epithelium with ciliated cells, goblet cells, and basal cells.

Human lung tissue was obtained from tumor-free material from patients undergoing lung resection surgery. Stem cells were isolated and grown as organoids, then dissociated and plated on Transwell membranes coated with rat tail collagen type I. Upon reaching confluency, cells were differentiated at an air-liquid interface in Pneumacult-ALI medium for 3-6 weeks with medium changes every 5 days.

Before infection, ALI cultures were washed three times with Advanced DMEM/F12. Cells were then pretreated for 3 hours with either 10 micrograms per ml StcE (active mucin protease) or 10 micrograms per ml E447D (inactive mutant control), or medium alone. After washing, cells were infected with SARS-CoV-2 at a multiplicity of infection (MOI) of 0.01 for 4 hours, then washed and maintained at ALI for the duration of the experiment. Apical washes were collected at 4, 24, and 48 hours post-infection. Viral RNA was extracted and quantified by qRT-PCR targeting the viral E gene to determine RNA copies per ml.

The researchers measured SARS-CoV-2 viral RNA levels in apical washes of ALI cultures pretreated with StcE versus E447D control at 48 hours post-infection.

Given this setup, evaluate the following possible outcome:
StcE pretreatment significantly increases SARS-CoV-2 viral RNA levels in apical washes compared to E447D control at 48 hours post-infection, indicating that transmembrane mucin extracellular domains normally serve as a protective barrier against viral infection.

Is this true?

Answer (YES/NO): YES